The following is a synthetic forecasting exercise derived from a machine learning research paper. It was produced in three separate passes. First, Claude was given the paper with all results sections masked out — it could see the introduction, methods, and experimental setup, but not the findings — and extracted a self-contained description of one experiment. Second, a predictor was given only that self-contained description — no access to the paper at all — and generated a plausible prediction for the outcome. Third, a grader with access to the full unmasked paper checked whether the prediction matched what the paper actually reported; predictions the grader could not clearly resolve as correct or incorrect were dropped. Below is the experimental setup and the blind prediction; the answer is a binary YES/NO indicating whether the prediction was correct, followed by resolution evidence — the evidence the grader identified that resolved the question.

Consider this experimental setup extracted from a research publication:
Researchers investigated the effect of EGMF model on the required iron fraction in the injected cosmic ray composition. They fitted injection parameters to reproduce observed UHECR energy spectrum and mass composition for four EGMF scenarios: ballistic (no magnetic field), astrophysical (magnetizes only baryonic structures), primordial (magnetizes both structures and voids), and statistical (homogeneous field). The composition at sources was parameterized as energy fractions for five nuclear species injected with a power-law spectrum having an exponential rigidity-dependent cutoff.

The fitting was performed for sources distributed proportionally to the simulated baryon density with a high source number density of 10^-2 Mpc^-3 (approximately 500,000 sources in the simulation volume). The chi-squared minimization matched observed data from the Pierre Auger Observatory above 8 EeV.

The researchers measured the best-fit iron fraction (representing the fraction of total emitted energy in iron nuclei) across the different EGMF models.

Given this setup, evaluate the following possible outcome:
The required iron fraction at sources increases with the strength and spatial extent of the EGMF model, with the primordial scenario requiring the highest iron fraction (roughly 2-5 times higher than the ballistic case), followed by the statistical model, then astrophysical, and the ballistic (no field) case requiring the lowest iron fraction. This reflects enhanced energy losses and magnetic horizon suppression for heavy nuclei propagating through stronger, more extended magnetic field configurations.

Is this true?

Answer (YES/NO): NO